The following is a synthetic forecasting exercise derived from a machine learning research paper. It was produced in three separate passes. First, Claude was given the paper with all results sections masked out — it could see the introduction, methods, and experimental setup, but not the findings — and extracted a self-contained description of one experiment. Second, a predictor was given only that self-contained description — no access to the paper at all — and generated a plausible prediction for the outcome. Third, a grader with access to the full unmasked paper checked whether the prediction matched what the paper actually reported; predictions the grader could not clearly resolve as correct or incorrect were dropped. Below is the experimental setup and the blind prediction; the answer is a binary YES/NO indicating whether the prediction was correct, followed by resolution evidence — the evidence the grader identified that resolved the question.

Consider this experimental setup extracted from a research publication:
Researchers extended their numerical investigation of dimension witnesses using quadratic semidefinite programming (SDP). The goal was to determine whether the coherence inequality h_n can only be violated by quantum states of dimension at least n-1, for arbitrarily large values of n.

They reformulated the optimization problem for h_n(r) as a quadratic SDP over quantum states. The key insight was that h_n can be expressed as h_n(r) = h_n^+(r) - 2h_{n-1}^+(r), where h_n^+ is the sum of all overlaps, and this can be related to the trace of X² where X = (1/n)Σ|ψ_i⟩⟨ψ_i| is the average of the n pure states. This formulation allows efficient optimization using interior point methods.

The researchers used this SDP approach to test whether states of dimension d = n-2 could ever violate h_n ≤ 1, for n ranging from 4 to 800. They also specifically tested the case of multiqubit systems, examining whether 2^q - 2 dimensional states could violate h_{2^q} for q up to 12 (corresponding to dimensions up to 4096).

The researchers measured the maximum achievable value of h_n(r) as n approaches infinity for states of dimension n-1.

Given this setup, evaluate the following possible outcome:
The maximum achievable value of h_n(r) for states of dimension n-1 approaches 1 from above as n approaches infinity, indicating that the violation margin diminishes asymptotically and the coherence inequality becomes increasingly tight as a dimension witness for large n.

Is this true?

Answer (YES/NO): NO